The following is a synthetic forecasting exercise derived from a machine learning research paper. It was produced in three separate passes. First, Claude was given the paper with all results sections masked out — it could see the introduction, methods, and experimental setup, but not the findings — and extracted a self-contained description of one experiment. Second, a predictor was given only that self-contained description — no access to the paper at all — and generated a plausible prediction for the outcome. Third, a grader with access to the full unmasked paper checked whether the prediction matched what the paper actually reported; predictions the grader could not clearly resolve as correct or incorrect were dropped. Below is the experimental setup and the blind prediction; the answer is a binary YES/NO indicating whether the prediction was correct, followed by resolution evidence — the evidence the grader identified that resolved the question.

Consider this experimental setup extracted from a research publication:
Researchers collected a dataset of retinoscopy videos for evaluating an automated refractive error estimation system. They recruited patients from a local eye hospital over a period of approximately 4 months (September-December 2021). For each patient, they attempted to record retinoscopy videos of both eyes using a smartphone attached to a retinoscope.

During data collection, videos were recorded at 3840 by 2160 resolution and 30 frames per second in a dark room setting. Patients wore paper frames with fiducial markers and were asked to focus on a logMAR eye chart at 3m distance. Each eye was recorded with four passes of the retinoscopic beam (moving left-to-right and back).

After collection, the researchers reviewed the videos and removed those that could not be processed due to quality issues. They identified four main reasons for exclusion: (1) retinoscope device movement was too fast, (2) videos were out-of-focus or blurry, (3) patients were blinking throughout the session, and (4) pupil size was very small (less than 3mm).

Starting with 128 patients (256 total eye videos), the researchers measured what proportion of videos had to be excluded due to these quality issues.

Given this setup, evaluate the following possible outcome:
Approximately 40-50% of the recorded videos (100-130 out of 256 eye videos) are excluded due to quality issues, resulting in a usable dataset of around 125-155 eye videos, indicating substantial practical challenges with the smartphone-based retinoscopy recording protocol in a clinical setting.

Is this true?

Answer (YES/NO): NO